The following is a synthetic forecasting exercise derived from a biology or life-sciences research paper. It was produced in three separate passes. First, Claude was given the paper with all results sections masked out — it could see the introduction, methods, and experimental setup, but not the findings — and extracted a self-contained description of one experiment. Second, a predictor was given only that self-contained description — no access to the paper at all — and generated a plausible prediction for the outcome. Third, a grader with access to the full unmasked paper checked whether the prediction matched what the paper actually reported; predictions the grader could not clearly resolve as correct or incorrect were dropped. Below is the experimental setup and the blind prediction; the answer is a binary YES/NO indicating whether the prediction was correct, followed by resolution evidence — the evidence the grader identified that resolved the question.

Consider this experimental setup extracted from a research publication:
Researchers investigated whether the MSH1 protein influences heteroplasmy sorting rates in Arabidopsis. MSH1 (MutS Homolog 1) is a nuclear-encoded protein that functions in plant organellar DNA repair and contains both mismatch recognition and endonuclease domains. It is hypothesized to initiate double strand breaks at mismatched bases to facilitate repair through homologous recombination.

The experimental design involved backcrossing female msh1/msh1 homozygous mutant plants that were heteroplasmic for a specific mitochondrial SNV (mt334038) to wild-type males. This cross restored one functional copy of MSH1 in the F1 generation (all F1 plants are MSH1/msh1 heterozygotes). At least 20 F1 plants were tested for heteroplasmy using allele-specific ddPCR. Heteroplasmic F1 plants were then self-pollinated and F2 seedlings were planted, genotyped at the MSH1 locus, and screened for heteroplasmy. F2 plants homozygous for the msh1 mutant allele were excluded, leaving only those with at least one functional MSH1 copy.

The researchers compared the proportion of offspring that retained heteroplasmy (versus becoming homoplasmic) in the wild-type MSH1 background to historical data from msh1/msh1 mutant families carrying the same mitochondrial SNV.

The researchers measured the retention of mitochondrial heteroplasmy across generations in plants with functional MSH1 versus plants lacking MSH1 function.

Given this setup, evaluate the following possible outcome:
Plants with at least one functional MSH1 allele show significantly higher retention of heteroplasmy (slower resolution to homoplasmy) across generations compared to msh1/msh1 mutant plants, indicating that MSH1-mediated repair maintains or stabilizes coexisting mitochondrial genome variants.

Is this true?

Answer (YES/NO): NO